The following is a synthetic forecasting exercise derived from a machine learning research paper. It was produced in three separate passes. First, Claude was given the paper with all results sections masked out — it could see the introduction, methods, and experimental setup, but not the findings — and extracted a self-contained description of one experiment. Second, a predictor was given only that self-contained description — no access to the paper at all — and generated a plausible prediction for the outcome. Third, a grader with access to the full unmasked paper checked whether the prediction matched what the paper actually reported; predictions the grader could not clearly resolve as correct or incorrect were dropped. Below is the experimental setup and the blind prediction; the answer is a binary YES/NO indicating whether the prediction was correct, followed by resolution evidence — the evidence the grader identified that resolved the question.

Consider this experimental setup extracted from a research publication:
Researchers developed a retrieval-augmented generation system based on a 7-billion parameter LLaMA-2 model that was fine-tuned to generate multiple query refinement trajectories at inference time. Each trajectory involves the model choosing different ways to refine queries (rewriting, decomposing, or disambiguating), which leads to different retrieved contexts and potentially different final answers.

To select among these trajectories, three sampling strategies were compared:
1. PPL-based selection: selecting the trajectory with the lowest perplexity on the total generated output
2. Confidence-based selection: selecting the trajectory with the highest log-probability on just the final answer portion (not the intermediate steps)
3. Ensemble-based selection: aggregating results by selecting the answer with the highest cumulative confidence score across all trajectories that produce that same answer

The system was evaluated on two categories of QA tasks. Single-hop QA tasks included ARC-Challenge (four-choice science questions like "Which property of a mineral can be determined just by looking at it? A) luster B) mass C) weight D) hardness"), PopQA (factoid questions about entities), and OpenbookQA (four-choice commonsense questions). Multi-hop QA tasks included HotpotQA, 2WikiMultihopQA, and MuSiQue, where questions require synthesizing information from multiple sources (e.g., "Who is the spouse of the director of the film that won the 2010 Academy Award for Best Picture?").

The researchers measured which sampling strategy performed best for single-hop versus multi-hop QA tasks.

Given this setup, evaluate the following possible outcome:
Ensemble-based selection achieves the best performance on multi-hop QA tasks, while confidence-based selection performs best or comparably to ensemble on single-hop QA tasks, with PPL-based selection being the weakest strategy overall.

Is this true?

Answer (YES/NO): NO